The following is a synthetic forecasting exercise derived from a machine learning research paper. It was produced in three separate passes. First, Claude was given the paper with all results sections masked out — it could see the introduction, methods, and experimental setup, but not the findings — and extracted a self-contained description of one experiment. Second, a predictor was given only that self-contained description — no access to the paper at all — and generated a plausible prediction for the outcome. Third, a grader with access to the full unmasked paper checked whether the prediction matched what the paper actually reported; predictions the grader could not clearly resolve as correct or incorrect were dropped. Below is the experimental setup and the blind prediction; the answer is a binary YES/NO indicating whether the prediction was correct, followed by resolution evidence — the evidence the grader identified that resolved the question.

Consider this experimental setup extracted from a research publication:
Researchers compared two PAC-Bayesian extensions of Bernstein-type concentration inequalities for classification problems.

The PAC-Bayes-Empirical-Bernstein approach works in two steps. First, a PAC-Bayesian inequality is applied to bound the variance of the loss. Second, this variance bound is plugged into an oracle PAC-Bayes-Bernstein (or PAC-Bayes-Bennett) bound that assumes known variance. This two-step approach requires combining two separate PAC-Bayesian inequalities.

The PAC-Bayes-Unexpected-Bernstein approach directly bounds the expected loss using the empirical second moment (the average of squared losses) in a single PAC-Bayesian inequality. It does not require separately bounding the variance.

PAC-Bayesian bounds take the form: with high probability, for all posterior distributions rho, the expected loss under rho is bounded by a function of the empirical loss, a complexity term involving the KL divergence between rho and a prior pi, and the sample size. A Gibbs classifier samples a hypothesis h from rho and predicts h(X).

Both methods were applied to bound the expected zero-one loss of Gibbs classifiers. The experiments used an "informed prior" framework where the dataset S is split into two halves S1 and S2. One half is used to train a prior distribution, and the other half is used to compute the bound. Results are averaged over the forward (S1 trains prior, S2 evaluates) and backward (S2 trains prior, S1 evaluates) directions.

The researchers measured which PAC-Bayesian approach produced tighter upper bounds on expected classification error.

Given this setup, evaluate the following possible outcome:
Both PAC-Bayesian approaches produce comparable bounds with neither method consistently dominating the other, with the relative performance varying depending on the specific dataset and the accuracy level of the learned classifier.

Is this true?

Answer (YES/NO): NO